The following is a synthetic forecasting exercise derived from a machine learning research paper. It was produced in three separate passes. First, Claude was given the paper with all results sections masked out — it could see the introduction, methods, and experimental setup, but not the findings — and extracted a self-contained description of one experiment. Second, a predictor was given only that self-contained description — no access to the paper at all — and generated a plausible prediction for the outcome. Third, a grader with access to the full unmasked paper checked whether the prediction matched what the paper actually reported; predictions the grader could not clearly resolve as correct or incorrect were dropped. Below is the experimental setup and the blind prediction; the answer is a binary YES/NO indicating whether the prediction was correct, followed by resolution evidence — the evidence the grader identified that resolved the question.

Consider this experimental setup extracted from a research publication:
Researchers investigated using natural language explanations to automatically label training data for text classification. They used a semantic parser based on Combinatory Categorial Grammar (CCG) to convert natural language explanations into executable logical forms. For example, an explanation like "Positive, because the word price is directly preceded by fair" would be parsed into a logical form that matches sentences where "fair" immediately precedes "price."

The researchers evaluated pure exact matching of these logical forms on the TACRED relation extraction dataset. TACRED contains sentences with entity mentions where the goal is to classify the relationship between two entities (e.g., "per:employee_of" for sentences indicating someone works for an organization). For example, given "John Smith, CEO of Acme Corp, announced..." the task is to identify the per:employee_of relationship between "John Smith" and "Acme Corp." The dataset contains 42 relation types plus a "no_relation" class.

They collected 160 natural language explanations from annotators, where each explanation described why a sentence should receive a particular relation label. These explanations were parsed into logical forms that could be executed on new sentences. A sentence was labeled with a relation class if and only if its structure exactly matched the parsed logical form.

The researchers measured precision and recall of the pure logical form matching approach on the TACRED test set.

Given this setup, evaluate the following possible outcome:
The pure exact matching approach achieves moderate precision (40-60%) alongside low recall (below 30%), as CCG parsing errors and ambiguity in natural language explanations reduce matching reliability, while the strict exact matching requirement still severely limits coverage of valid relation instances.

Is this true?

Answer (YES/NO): NO